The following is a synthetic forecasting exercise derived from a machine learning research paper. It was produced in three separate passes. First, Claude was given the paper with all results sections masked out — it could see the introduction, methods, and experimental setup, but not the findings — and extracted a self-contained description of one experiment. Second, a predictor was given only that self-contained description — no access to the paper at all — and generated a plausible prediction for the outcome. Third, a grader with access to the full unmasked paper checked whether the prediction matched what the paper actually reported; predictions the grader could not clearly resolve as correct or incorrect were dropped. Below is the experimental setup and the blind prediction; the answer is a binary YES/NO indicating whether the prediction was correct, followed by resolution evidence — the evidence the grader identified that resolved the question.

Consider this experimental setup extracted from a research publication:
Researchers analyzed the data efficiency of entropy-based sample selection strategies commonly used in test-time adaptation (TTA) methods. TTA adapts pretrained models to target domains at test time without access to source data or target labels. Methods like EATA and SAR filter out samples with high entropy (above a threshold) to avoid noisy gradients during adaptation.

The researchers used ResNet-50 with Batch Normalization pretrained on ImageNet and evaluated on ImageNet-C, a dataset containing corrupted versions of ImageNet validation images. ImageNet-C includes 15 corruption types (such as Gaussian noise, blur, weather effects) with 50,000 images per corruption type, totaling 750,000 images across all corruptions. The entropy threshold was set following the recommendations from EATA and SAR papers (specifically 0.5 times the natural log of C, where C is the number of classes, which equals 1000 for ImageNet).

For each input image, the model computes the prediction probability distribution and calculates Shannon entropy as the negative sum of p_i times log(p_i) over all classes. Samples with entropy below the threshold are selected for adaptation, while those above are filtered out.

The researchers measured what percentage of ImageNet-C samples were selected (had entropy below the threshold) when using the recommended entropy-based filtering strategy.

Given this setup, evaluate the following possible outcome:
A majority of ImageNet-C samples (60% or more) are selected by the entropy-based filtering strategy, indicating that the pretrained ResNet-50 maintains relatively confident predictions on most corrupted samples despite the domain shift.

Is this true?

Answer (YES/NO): NO